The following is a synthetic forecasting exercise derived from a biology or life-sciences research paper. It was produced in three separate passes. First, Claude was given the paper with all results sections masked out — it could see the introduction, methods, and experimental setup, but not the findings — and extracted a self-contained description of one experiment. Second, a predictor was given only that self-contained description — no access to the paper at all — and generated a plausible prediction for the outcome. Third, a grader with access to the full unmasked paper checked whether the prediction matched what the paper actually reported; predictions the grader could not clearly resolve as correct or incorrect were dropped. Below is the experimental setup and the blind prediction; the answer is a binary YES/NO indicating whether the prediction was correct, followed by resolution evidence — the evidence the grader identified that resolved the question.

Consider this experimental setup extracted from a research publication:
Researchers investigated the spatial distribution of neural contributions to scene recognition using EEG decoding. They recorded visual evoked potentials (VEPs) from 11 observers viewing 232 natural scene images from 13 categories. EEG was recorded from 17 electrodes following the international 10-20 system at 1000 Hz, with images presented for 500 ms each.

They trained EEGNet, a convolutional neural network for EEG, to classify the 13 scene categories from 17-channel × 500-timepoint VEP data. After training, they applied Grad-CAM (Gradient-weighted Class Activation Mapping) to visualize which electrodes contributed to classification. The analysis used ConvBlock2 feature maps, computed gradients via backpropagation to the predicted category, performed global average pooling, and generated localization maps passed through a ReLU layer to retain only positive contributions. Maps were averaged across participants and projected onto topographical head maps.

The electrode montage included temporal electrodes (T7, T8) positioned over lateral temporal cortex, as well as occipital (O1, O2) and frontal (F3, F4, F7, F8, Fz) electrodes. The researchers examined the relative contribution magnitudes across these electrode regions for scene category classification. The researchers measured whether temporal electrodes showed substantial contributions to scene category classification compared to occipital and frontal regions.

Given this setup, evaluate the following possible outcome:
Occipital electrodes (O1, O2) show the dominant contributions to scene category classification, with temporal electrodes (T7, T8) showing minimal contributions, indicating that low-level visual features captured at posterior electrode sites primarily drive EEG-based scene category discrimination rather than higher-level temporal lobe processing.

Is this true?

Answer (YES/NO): NO